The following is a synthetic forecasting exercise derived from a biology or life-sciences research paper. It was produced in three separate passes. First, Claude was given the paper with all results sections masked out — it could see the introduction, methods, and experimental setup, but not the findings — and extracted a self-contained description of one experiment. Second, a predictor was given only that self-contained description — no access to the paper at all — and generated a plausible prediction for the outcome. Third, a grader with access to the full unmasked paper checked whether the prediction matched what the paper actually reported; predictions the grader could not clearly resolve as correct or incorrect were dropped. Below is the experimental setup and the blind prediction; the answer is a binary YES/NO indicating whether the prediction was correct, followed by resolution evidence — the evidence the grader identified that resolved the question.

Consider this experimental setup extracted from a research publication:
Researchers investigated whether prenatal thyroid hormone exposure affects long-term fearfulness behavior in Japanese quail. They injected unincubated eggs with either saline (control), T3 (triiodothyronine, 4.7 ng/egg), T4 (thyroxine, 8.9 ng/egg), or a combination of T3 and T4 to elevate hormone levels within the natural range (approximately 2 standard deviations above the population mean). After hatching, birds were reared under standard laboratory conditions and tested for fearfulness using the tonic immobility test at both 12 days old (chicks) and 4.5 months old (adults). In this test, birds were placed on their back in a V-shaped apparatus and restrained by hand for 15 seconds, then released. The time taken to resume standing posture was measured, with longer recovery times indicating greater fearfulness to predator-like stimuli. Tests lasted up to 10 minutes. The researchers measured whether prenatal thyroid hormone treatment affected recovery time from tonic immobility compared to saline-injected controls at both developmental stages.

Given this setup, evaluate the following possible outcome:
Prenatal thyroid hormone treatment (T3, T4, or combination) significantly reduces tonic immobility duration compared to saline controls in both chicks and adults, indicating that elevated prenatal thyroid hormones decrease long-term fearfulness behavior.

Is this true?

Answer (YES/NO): NO